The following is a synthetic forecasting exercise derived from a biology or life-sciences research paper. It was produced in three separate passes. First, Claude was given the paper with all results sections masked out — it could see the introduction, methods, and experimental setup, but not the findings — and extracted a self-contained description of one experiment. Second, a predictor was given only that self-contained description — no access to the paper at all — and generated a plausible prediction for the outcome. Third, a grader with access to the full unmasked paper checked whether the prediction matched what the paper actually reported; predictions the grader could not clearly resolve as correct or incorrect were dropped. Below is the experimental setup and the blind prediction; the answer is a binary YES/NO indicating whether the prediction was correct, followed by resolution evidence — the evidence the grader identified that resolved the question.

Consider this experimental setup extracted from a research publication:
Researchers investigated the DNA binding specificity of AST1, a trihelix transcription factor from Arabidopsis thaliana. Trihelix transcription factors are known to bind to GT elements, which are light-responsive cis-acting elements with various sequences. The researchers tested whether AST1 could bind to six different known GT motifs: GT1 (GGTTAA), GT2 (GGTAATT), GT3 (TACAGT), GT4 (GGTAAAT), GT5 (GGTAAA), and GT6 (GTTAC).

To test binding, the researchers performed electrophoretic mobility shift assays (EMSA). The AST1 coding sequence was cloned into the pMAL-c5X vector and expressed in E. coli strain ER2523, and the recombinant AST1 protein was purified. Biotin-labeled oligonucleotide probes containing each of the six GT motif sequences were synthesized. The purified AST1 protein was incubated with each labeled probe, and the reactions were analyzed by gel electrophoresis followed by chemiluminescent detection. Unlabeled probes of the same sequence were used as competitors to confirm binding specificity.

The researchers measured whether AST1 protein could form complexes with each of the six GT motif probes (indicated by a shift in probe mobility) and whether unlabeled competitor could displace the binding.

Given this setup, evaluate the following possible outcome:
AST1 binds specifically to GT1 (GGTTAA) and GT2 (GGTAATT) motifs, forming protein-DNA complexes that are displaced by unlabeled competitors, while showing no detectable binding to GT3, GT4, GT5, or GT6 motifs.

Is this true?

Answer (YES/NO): NO